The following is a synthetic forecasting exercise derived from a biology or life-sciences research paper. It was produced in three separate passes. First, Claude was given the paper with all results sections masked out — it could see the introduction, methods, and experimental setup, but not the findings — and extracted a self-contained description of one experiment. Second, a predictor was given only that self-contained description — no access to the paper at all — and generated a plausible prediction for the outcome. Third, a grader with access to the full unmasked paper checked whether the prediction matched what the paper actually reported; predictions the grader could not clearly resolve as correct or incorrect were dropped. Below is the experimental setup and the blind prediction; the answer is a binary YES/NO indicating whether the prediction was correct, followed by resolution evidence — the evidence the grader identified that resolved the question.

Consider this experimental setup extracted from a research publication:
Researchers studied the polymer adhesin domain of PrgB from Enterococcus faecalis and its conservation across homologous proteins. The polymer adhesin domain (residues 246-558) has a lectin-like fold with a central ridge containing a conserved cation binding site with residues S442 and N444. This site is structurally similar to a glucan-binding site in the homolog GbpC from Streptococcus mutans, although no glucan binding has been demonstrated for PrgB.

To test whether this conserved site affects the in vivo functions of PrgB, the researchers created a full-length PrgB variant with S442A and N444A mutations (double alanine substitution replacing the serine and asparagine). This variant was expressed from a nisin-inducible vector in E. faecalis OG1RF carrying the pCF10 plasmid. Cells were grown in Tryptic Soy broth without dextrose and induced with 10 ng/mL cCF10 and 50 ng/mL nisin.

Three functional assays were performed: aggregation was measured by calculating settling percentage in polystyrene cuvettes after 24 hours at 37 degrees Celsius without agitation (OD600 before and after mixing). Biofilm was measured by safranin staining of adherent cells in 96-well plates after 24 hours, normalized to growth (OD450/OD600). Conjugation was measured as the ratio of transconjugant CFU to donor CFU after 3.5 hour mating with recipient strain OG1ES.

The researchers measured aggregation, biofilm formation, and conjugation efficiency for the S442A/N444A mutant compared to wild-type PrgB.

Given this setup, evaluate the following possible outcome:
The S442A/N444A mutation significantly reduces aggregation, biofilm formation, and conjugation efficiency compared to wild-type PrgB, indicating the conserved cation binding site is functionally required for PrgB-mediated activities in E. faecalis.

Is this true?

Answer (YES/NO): NO